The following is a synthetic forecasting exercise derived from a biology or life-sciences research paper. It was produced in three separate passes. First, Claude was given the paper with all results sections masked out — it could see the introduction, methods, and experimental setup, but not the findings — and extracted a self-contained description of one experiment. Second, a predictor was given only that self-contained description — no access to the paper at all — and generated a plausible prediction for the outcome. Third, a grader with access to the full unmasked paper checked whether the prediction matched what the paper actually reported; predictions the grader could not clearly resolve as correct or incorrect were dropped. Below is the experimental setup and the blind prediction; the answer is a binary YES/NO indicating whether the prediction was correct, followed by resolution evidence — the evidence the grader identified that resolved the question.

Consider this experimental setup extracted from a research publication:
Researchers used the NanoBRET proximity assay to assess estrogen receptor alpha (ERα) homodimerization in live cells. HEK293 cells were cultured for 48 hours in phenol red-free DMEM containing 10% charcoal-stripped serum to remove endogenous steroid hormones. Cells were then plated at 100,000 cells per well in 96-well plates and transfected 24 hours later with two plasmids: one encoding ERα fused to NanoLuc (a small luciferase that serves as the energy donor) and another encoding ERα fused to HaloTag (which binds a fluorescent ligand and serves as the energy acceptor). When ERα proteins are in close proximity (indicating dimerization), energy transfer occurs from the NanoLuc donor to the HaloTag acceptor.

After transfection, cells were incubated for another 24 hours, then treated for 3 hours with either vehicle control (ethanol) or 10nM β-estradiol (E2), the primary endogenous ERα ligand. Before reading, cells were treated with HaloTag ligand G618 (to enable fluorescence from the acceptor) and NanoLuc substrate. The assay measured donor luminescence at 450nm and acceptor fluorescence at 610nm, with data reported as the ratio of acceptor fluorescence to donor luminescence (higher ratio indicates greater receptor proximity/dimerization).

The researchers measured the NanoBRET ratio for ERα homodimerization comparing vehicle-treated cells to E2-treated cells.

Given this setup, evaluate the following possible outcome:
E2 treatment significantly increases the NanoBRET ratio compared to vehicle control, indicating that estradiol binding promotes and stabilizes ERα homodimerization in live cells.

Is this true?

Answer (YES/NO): YES